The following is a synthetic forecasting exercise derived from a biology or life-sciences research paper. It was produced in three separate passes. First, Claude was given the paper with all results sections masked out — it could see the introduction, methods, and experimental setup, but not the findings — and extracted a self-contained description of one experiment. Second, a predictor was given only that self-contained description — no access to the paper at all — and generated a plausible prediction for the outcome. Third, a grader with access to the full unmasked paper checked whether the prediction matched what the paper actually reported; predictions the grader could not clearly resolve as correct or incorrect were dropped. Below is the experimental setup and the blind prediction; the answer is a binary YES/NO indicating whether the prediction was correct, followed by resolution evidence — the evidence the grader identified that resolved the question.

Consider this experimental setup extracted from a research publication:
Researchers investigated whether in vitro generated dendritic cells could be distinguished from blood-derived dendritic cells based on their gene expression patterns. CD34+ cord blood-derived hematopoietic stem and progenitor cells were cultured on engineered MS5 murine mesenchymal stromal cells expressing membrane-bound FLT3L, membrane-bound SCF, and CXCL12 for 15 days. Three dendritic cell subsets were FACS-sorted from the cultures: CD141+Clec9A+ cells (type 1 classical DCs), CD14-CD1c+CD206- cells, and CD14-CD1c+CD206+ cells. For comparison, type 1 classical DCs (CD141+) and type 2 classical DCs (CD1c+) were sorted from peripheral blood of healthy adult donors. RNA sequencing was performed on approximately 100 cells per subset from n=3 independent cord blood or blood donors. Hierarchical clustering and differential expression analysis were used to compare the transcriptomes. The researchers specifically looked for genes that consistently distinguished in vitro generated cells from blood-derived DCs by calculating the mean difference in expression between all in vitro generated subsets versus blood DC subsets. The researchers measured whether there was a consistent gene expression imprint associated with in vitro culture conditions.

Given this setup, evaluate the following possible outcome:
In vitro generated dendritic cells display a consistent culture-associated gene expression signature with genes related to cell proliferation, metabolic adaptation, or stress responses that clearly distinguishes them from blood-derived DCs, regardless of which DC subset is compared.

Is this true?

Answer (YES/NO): YES